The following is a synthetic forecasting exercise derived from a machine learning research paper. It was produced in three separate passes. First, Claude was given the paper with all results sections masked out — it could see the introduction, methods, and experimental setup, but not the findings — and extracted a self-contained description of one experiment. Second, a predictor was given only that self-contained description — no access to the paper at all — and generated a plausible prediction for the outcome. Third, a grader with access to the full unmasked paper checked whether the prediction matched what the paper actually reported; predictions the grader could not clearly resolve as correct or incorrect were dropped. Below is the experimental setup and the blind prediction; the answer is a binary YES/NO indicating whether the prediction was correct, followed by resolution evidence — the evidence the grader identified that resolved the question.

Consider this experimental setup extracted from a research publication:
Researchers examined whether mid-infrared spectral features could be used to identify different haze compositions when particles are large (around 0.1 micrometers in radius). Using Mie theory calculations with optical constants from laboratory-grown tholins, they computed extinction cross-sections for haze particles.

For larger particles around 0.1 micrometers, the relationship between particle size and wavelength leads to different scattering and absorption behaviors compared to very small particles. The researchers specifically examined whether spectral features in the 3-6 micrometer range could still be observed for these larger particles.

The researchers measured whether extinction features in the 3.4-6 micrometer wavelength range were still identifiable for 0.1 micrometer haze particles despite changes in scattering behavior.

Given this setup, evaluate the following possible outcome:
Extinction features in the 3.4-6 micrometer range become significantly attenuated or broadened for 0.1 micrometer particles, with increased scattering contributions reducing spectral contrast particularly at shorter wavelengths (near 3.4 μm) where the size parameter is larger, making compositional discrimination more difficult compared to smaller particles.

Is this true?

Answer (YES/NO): NO